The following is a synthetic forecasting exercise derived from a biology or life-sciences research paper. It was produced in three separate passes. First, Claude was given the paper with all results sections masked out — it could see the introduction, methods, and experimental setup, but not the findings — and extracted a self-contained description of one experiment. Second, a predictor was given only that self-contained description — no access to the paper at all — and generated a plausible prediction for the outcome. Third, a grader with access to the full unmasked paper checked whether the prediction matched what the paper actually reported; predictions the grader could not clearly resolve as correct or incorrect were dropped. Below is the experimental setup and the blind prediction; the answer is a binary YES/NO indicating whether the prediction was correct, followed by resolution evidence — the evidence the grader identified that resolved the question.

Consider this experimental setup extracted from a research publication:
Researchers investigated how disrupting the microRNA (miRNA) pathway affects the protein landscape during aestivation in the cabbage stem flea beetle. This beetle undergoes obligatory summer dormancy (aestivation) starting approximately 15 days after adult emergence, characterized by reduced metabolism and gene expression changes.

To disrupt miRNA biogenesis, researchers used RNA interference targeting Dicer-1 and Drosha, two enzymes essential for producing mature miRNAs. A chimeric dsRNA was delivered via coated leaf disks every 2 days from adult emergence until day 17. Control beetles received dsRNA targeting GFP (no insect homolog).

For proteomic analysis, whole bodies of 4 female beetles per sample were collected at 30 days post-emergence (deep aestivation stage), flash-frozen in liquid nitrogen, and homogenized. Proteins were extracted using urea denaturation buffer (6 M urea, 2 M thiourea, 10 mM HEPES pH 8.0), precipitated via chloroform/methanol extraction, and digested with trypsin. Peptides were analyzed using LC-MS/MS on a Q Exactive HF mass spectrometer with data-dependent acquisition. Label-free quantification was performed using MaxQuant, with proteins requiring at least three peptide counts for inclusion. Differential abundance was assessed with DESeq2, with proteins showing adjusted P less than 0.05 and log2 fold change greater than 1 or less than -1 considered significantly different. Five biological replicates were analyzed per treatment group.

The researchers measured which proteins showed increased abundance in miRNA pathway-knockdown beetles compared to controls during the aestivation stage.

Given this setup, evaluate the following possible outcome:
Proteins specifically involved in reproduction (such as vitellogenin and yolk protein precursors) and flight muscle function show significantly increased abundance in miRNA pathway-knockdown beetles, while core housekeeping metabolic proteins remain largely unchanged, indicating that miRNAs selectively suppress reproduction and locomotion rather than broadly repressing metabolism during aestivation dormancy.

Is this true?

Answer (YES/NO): NO